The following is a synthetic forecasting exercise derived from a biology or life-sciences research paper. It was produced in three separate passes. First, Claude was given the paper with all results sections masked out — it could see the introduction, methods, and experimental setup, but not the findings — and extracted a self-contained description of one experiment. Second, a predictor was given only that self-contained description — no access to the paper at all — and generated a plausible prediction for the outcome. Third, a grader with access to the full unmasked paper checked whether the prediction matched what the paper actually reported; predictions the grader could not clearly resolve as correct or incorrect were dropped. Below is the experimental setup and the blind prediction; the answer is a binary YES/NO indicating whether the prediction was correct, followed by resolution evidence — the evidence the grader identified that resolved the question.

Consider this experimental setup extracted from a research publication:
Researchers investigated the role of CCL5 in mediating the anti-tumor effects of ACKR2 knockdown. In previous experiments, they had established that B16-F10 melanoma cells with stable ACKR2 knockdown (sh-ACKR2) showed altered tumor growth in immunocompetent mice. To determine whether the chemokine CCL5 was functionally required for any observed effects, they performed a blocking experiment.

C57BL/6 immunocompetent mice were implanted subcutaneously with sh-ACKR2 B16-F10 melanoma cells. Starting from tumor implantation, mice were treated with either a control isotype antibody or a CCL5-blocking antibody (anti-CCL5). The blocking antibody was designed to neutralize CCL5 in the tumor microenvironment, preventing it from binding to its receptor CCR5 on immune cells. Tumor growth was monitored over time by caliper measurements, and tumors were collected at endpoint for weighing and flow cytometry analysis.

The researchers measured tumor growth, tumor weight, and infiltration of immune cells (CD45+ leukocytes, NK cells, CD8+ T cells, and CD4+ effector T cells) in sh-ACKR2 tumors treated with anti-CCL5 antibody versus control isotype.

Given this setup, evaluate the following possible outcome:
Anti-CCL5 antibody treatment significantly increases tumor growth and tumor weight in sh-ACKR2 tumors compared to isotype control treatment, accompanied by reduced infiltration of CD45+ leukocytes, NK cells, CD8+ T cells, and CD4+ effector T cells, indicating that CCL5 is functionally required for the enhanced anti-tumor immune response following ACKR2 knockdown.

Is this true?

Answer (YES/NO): YES